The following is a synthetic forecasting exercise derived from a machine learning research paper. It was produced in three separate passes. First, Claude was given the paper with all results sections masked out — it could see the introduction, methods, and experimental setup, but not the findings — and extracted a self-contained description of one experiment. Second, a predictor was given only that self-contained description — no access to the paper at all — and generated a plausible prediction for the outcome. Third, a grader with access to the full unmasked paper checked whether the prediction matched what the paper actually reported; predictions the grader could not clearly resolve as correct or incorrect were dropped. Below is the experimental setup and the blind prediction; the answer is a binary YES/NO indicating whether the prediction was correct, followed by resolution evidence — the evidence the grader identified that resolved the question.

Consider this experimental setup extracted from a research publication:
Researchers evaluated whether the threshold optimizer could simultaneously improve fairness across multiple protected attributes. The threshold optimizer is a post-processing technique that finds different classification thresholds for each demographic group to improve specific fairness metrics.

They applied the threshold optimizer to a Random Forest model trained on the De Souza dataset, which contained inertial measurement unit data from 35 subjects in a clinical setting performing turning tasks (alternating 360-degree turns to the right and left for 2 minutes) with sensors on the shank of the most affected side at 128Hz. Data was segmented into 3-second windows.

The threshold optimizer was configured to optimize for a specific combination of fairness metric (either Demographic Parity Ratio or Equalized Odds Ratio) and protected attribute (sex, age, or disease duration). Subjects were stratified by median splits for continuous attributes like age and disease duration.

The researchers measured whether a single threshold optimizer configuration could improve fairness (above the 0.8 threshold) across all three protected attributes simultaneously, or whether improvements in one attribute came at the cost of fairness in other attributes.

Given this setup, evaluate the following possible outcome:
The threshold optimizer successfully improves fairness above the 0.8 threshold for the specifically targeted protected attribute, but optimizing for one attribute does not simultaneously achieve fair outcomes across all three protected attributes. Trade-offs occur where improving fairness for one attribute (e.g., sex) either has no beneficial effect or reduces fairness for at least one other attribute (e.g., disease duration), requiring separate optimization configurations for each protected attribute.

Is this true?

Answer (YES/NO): NO